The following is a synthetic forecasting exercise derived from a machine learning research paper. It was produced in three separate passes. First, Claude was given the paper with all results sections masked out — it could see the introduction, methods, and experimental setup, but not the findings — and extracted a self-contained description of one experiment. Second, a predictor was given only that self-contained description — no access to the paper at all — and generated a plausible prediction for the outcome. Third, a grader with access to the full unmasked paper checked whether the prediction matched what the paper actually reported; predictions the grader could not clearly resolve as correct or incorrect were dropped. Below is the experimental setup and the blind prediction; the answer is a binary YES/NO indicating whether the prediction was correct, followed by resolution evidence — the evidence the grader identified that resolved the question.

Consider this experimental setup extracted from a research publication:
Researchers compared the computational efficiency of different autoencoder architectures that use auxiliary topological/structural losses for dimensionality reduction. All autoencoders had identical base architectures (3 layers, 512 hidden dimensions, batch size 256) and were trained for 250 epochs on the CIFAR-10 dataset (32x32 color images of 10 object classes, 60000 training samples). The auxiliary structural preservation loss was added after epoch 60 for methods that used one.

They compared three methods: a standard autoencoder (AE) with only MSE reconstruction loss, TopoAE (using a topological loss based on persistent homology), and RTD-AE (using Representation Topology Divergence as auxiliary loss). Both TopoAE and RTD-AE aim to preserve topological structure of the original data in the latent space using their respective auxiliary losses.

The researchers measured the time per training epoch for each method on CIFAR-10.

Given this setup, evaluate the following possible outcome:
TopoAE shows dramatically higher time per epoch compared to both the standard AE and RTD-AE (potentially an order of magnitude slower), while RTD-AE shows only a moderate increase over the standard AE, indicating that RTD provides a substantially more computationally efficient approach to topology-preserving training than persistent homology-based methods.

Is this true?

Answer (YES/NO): NO